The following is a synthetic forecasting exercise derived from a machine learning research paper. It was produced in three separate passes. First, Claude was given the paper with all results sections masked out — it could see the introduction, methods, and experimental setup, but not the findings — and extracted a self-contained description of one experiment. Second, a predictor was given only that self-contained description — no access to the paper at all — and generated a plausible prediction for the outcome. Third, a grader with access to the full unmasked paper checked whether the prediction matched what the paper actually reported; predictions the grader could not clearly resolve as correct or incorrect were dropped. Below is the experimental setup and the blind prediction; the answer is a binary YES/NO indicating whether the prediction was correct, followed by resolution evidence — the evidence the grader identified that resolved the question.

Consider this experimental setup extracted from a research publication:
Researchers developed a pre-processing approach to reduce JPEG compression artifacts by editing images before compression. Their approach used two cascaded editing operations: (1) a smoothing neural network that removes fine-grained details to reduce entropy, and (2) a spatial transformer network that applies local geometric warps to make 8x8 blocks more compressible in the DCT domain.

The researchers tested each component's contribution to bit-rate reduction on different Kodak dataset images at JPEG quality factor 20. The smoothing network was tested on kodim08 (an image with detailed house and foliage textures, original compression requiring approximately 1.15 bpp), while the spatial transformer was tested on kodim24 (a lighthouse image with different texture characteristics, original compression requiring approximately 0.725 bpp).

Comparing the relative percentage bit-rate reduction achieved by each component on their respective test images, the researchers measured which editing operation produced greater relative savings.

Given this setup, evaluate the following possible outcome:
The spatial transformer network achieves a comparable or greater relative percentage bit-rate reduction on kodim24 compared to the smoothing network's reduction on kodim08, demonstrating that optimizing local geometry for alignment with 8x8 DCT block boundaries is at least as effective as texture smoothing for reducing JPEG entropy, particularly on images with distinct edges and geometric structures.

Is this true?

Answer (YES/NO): NO